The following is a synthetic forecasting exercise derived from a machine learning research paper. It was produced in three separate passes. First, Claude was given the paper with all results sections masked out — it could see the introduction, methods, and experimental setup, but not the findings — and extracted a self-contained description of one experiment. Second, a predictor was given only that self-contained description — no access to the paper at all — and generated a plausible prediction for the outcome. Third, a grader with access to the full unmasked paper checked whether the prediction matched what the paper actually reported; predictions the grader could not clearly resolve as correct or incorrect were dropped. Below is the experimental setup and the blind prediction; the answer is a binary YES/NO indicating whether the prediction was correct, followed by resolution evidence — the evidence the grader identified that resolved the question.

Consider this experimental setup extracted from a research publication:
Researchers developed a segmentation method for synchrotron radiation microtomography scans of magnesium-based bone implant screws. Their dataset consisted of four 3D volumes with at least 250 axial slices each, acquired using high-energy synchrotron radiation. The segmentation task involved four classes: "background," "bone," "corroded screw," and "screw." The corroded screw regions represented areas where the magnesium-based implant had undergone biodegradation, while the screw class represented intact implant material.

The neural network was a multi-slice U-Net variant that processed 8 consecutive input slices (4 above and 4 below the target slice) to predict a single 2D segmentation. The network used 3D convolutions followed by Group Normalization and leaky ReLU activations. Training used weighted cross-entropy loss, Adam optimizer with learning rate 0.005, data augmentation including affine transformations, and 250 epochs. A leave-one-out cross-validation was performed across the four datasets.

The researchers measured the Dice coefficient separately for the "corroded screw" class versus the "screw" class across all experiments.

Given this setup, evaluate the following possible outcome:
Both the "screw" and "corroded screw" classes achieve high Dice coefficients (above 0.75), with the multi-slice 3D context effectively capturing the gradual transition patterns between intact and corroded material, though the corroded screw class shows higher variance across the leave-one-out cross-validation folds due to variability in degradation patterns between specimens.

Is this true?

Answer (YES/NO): NO